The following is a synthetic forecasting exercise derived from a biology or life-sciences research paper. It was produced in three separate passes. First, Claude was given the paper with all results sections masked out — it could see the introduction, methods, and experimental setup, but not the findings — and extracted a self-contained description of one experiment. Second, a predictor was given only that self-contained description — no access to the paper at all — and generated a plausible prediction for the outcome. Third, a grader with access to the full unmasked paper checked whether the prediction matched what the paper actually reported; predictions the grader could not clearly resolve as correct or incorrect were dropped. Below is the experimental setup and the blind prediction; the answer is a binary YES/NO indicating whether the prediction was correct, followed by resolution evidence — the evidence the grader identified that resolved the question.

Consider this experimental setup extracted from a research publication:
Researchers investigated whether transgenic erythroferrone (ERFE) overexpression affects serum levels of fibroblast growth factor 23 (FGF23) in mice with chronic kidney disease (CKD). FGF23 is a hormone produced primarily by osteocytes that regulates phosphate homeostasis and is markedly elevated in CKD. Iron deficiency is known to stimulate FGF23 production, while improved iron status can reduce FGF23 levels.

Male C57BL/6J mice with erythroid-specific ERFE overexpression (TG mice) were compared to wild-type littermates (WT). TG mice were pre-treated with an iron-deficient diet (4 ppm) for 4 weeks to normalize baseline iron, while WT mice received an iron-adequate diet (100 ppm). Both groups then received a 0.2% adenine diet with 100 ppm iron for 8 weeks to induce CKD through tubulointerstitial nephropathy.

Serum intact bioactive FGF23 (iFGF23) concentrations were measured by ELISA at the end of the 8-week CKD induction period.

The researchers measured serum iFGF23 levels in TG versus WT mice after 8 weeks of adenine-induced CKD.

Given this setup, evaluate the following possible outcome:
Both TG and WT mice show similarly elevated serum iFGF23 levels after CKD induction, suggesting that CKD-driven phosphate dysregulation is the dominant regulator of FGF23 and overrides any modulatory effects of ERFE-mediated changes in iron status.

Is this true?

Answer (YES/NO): YES